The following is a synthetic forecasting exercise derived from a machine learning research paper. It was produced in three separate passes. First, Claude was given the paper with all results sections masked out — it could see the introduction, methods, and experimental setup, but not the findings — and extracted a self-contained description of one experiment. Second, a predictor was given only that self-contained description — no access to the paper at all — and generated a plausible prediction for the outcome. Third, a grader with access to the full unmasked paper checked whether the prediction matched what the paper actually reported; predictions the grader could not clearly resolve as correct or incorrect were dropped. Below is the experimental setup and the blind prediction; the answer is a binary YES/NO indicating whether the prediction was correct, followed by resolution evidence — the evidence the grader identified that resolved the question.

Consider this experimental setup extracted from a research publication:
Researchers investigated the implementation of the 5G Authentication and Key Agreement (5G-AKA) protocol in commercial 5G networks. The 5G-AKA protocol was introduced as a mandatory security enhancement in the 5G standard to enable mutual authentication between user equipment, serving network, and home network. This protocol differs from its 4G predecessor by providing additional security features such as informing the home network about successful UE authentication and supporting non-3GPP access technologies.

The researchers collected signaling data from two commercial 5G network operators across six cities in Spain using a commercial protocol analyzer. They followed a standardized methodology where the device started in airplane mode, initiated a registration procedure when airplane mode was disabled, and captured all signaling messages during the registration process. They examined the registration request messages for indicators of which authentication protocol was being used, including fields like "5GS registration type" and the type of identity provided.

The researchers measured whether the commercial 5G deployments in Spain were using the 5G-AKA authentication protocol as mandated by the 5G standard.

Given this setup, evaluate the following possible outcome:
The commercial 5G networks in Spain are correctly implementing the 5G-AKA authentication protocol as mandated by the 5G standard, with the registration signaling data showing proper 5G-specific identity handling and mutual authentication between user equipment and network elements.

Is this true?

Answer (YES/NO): NO